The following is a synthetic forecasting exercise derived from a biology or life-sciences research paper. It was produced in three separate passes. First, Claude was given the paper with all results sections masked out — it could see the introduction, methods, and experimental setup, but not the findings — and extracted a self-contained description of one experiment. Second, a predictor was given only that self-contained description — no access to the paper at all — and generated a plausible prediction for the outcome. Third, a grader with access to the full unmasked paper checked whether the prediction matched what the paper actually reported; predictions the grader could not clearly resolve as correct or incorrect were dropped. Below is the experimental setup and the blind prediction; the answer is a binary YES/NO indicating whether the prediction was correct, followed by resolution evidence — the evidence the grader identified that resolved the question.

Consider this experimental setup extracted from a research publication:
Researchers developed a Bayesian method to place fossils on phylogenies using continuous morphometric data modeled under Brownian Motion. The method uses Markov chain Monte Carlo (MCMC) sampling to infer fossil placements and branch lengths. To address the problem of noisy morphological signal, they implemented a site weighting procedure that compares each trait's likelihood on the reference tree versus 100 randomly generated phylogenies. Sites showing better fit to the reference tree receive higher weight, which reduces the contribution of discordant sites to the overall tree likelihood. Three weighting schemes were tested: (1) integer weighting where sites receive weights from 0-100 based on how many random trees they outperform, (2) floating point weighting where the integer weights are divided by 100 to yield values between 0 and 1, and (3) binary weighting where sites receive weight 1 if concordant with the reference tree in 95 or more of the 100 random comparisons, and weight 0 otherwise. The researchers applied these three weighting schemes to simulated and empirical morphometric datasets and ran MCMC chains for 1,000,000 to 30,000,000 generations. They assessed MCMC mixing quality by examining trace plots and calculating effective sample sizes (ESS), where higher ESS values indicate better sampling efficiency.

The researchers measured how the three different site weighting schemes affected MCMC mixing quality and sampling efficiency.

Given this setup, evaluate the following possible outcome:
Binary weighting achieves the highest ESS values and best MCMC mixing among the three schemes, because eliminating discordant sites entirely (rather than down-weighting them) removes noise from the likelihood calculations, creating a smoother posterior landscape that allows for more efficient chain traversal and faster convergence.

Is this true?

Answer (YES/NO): NO